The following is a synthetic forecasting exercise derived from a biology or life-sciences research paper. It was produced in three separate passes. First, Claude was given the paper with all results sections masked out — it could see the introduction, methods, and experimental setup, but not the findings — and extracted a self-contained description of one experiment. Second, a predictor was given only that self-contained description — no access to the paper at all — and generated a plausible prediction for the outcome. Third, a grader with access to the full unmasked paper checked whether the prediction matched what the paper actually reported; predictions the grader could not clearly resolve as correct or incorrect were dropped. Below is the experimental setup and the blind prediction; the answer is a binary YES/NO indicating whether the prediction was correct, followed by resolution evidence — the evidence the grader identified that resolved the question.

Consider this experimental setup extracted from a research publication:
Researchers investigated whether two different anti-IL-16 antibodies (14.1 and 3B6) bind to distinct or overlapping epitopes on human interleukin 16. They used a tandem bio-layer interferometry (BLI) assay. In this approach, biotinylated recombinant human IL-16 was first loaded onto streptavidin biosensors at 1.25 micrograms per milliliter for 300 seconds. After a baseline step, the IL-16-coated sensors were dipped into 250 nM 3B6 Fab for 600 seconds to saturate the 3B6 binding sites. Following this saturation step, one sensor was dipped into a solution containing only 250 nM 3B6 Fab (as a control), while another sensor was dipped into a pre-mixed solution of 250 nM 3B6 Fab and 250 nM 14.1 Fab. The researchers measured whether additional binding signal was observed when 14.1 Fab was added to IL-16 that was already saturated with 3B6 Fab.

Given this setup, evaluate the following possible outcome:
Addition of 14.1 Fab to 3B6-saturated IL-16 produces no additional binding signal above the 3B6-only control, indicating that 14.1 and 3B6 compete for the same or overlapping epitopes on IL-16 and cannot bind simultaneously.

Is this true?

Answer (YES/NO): NO